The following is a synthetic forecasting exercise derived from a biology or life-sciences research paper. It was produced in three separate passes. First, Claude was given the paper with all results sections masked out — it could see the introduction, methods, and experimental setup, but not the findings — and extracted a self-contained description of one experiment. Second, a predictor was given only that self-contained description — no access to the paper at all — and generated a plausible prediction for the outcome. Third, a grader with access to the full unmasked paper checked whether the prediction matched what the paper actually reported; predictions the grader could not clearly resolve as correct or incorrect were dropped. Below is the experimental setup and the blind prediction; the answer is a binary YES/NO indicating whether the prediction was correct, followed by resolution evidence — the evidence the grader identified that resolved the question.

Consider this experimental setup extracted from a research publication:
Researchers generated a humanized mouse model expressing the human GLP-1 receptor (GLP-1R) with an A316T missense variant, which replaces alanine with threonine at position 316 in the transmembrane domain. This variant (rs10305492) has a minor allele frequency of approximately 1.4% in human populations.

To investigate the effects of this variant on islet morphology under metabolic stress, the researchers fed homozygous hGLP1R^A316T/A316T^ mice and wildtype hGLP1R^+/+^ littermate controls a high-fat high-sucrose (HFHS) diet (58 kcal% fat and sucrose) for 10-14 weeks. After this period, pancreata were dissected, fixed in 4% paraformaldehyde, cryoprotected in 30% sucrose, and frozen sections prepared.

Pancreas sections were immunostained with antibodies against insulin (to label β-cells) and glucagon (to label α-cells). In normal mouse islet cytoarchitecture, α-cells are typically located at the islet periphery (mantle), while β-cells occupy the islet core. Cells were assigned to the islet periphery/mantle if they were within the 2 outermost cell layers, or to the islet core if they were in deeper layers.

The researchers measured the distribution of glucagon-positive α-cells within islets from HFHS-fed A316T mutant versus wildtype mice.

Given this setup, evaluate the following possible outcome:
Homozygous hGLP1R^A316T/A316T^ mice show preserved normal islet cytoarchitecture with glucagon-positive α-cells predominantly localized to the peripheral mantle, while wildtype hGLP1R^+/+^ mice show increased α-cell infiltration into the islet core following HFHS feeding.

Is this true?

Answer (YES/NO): NO